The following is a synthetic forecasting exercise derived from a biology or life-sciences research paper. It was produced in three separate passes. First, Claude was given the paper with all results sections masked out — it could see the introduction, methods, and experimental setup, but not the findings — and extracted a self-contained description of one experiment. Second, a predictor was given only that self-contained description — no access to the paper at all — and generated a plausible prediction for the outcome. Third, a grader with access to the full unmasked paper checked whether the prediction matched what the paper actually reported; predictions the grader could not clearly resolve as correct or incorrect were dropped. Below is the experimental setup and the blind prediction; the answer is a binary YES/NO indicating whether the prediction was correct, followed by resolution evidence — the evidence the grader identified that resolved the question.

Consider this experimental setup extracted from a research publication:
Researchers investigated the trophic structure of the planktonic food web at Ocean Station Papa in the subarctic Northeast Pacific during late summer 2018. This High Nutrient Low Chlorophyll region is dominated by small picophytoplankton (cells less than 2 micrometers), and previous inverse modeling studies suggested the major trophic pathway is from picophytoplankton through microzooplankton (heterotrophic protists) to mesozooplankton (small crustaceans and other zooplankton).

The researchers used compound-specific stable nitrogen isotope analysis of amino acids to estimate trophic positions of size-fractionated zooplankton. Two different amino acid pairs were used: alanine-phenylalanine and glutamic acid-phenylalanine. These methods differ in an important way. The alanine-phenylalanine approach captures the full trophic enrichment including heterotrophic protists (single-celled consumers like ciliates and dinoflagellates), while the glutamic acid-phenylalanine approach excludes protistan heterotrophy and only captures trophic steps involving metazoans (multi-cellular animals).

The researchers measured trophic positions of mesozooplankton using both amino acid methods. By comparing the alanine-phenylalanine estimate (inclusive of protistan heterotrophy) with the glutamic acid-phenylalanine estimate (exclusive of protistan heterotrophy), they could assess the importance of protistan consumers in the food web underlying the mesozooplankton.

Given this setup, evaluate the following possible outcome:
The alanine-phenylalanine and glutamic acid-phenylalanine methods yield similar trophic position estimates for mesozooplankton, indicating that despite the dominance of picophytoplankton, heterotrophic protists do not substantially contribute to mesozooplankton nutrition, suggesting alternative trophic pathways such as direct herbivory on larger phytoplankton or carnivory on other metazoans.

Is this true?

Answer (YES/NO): NO